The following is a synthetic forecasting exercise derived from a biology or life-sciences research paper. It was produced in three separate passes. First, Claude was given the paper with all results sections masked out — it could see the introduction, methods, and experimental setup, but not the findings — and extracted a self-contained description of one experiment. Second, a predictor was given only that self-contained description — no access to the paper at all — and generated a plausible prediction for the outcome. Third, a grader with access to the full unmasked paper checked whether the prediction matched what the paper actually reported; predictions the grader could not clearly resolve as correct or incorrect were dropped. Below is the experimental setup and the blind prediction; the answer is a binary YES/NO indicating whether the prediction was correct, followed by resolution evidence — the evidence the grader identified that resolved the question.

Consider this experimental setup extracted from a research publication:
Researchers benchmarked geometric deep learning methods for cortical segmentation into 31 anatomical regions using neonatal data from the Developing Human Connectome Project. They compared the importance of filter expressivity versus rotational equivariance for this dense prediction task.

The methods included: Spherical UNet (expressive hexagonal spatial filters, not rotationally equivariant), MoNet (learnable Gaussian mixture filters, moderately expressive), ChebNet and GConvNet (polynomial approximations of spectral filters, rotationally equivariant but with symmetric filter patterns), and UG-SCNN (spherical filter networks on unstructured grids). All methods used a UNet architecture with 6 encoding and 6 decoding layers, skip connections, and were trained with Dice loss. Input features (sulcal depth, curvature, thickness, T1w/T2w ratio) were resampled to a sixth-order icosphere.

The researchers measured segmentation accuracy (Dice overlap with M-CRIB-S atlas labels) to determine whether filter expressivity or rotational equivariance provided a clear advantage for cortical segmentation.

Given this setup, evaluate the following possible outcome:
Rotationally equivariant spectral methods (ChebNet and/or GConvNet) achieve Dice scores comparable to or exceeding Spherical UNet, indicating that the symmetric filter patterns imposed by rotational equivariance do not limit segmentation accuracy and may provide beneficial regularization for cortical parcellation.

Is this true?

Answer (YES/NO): NO